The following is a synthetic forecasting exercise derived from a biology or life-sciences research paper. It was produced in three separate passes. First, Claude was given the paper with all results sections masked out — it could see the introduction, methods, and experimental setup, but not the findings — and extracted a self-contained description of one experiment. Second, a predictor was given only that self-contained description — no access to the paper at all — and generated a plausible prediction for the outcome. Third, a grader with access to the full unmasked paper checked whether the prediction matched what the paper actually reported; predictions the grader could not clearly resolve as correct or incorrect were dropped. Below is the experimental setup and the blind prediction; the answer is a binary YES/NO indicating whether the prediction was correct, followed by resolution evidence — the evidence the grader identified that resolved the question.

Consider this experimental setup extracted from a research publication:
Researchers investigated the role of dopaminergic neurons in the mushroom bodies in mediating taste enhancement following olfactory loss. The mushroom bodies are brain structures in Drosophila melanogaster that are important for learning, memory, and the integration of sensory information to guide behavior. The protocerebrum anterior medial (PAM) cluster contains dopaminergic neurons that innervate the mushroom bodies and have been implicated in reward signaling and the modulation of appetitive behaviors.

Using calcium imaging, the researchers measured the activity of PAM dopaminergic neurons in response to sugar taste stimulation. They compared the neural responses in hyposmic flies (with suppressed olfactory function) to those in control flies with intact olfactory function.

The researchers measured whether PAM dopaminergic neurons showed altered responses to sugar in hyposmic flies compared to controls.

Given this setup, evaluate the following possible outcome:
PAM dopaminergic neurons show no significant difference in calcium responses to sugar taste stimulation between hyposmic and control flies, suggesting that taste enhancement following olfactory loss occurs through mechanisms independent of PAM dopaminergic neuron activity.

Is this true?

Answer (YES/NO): NO